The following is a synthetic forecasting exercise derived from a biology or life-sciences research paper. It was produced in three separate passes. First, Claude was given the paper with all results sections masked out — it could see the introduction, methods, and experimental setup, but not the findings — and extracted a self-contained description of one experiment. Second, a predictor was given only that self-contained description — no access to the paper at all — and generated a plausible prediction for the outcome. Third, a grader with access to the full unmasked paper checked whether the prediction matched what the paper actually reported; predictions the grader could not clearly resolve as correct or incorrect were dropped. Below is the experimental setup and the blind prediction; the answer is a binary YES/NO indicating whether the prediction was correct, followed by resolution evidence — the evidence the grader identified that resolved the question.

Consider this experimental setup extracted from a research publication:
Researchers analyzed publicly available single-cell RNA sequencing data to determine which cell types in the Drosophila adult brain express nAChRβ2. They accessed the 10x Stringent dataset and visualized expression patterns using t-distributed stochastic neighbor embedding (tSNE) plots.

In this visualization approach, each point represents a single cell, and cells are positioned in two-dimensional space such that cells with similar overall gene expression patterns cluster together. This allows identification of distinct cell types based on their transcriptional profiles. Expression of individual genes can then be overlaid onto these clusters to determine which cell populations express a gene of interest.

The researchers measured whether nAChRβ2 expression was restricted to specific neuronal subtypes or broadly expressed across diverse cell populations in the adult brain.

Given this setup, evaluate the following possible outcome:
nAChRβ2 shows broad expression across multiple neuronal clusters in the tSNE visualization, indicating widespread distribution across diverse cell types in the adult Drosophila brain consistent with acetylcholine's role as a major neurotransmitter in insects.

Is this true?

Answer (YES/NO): NO